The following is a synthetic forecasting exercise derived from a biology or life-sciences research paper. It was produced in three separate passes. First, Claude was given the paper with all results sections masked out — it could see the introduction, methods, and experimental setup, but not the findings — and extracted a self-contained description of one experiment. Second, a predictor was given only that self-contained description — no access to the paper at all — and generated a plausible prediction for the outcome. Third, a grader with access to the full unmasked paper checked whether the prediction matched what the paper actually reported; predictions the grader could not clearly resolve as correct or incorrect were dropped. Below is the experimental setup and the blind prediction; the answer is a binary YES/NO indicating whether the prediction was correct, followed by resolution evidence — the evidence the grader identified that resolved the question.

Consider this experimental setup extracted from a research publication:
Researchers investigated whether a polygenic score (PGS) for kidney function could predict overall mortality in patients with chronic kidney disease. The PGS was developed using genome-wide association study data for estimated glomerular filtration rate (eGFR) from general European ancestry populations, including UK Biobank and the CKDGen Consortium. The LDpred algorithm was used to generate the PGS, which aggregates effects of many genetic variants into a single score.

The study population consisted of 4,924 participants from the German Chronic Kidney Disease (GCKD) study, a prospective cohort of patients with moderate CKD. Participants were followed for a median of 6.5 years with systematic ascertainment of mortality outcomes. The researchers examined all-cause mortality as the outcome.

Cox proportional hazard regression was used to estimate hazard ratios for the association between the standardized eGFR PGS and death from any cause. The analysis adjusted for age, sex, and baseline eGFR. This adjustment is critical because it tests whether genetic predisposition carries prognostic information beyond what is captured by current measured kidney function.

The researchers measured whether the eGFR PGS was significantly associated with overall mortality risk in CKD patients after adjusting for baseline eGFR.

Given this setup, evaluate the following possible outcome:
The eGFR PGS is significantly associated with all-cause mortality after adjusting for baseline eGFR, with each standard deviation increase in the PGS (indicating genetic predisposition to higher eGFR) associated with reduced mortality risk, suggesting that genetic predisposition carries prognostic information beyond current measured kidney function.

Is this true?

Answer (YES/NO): NO